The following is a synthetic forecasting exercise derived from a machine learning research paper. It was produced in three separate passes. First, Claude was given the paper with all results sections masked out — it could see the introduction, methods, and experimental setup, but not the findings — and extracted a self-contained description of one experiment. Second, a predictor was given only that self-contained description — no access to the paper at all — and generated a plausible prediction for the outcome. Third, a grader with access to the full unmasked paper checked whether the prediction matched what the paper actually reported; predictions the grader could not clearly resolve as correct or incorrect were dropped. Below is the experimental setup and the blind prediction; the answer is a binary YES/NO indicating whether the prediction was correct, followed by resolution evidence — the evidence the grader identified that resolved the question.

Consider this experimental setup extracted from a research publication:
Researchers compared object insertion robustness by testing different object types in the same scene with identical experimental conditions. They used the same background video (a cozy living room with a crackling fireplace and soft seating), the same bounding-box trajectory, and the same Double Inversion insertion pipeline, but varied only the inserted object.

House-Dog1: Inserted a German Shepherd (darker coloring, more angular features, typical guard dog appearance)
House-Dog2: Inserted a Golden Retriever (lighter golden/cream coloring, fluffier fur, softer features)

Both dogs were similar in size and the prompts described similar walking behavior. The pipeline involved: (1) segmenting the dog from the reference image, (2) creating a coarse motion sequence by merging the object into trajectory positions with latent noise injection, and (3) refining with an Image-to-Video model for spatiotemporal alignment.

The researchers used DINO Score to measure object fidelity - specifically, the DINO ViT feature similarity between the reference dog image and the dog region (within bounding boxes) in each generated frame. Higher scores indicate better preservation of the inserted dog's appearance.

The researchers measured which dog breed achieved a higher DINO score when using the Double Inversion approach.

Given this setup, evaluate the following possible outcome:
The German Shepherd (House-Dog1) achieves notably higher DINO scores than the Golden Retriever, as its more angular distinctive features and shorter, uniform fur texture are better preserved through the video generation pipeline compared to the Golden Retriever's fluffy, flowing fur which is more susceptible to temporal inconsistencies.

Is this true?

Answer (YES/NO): NO